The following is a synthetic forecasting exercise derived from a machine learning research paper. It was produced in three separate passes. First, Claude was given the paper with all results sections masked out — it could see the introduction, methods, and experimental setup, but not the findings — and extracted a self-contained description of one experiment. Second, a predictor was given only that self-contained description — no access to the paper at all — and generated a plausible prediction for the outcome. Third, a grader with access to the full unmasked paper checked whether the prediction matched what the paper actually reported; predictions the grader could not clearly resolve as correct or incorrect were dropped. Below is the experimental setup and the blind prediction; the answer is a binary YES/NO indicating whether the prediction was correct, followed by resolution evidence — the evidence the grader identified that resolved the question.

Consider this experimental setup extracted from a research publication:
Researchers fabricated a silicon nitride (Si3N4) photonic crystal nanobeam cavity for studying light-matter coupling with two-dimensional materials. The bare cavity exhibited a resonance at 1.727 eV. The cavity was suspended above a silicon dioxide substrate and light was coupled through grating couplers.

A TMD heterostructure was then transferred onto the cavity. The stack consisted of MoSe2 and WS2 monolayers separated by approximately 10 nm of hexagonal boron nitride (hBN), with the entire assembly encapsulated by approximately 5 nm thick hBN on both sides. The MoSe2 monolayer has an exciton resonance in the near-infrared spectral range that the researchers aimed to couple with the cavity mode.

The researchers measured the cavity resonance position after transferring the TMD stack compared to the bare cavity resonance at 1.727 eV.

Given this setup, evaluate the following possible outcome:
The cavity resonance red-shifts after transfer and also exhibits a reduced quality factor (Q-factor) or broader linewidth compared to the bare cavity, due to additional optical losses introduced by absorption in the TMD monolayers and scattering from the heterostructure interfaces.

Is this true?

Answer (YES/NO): YES